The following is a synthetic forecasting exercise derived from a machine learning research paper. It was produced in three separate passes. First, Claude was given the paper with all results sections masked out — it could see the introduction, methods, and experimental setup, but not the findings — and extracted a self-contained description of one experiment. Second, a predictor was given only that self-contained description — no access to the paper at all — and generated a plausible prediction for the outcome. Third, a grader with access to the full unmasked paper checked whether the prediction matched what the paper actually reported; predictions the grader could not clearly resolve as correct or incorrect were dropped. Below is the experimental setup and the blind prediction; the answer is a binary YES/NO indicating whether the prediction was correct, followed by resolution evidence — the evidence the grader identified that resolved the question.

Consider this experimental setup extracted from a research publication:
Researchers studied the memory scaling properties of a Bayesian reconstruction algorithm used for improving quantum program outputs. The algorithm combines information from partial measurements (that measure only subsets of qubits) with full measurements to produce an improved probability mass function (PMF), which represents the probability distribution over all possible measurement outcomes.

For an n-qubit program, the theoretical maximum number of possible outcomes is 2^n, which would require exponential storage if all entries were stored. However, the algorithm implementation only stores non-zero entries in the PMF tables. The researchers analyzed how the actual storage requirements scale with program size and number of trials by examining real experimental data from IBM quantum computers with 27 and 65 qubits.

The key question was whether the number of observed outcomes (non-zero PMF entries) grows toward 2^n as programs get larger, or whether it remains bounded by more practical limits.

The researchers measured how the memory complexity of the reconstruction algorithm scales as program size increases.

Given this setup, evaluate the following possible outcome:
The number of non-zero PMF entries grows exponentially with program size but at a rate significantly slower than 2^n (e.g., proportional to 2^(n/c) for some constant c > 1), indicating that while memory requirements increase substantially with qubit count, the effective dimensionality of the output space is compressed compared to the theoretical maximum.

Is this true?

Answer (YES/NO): NO